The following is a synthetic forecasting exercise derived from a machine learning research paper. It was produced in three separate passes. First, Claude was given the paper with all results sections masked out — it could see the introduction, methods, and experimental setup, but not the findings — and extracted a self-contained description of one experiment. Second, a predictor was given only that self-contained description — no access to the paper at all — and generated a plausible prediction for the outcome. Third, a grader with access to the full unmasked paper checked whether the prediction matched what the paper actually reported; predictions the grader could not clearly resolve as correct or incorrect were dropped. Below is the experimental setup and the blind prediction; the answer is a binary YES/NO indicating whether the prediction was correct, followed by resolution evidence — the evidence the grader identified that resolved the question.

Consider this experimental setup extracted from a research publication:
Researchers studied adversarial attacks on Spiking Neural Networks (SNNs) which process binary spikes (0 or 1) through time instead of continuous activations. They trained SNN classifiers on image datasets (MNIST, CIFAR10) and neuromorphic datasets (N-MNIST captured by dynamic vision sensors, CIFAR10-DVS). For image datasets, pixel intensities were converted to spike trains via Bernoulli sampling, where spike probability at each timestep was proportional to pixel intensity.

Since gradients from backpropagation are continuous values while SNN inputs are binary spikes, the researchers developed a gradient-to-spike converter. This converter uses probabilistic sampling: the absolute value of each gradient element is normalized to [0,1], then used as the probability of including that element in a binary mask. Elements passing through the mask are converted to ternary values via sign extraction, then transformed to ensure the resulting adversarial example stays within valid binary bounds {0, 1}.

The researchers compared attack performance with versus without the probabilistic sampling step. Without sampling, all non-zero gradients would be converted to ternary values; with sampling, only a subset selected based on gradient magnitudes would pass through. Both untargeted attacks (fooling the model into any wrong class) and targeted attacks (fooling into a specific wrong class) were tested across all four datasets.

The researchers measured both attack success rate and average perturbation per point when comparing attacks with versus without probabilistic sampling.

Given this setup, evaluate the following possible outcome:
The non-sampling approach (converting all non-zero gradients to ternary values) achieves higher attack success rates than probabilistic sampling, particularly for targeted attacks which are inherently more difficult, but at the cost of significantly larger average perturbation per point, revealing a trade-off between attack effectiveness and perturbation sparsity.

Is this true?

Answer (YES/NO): NO